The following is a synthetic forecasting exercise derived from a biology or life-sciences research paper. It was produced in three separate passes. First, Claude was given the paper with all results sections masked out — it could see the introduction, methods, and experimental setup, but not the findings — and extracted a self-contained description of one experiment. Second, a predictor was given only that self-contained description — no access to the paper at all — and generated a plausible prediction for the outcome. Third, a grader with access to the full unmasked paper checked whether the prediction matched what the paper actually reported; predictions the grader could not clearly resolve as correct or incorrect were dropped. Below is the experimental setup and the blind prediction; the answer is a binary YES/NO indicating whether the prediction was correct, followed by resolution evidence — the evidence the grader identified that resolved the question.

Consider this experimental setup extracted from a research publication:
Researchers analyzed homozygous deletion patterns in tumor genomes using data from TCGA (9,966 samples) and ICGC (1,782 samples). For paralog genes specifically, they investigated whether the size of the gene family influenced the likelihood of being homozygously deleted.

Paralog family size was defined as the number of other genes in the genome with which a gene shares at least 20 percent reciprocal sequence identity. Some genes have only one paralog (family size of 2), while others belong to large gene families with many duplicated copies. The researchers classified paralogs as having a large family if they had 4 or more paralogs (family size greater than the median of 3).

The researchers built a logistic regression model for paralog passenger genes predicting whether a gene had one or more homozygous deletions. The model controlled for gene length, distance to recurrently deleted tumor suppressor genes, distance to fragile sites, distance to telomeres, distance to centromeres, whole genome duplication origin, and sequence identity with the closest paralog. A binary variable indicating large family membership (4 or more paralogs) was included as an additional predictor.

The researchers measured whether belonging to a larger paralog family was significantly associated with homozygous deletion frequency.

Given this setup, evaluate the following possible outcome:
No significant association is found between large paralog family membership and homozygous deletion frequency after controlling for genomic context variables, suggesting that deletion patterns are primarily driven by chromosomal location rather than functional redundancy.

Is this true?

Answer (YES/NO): NO